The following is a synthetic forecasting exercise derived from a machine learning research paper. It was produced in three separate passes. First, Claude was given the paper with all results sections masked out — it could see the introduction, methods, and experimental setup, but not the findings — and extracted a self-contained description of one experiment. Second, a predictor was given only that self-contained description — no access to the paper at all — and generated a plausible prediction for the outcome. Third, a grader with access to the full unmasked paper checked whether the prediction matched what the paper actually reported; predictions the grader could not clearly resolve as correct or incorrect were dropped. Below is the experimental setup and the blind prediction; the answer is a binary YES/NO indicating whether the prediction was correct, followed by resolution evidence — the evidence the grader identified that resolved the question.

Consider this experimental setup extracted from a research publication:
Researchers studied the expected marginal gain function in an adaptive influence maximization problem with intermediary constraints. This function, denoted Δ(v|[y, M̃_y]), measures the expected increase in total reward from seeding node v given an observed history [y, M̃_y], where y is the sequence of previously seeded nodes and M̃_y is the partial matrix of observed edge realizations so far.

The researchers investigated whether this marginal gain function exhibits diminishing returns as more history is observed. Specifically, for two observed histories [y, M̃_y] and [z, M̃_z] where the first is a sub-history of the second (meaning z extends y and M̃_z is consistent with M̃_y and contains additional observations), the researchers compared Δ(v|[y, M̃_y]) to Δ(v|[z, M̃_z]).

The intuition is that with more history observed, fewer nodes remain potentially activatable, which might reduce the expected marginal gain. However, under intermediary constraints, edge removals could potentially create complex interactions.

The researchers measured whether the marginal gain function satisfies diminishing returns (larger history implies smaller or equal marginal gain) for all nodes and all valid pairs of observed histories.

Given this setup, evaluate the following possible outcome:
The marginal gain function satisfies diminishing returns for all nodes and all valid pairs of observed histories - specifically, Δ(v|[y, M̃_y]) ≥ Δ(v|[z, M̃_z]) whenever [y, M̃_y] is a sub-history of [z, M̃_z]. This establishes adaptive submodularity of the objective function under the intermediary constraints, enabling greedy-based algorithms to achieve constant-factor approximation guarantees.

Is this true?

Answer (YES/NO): YES